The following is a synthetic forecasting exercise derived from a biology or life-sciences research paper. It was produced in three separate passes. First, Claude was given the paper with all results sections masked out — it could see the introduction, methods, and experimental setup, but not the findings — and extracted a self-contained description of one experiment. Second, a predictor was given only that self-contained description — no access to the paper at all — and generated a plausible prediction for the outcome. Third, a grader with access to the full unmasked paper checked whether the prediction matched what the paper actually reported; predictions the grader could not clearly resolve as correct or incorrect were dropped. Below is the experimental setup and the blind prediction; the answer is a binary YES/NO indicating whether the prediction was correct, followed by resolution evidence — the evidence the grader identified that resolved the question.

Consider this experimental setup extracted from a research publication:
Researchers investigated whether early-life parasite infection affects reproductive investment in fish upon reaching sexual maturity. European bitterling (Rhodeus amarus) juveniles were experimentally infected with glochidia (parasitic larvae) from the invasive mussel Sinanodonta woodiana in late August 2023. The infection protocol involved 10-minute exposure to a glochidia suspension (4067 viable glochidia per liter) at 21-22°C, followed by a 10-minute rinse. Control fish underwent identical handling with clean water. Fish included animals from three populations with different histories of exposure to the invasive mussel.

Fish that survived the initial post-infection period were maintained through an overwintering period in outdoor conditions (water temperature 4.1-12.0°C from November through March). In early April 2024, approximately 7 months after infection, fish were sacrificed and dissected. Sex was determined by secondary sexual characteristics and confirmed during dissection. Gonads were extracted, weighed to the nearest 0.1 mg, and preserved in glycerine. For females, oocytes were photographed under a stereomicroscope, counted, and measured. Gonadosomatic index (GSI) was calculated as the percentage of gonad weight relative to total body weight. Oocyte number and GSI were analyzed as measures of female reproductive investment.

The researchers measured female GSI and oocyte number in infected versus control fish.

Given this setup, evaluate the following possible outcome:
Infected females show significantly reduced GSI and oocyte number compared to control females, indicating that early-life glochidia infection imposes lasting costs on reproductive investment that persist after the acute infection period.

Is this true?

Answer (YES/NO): NO